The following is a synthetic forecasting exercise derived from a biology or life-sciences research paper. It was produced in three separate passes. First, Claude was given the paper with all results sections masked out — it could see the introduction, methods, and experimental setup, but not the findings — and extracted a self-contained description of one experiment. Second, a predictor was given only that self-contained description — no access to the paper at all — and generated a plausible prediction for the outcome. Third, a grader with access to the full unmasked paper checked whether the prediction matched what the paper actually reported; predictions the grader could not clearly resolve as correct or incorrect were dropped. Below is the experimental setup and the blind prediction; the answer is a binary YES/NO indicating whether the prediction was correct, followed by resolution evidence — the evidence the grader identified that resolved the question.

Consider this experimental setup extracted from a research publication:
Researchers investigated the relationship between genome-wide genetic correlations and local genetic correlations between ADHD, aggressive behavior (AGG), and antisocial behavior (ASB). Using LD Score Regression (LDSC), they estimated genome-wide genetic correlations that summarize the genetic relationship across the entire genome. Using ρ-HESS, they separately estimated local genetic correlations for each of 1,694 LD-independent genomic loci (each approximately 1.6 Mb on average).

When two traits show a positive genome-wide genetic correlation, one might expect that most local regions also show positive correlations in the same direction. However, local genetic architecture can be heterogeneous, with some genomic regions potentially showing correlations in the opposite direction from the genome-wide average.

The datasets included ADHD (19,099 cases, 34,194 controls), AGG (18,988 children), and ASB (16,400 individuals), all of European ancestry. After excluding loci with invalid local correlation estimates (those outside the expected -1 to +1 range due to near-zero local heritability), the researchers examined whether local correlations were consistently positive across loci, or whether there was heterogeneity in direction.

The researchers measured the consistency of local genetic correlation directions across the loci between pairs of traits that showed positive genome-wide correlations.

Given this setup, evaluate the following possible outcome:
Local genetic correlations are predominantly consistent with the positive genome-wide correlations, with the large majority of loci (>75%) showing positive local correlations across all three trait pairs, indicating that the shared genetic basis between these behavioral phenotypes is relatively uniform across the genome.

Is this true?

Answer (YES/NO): NO